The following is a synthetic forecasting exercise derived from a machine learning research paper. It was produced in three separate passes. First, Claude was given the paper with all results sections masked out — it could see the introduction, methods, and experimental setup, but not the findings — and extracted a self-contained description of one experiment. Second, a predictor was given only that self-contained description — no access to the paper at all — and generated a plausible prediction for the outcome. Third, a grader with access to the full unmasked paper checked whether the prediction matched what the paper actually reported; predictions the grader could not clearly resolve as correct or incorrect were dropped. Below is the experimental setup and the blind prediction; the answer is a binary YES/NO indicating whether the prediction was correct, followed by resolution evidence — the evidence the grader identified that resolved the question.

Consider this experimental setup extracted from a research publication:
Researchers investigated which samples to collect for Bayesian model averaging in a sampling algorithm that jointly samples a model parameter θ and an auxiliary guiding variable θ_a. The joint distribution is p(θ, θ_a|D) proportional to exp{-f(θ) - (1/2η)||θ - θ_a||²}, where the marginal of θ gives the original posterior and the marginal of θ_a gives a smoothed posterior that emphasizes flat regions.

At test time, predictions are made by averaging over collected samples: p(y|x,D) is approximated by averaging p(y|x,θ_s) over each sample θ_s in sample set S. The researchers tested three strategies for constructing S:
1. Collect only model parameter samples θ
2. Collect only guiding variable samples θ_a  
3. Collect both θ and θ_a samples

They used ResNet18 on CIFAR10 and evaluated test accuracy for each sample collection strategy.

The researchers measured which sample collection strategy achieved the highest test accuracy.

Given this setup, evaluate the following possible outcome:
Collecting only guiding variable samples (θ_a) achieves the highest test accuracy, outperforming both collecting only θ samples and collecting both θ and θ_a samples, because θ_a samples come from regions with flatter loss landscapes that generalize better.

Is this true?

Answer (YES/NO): NO